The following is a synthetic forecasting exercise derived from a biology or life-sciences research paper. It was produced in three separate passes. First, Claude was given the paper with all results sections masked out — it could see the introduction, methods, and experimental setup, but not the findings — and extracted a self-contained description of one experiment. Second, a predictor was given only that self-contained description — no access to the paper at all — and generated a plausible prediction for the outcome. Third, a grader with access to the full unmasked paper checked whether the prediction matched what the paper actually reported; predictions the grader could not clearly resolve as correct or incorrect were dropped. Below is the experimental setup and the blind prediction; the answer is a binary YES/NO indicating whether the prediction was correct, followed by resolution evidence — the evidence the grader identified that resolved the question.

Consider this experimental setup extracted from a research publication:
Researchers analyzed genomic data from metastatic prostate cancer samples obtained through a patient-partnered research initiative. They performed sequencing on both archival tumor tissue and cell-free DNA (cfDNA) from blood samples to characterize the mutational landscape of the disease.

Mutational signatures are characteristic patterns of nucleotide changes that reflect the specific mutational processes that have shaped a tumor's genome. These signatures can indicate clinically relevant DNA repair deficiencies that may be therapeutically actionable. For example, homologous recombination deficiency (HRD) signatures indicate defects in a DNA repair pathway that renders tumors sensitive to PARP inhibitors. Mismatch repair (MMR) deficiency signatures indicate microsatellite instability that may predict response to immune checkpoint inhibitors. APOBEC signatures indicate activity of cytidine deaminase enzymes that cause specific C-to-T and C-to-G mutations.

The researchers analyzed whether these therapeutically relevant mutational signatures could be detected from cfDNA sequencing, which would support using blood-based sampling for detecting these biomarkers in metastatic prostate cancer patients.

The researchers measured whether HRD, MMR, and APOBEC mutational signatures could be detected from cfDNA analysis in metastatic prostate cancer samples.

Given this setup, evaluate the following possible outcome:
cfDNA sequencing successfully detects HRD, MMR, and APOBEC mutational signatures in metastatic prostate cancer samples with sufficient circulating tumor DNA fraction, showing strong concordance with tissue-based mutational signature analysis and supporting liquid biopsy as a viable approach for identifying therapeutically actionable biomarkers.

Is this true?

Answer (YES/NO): NO